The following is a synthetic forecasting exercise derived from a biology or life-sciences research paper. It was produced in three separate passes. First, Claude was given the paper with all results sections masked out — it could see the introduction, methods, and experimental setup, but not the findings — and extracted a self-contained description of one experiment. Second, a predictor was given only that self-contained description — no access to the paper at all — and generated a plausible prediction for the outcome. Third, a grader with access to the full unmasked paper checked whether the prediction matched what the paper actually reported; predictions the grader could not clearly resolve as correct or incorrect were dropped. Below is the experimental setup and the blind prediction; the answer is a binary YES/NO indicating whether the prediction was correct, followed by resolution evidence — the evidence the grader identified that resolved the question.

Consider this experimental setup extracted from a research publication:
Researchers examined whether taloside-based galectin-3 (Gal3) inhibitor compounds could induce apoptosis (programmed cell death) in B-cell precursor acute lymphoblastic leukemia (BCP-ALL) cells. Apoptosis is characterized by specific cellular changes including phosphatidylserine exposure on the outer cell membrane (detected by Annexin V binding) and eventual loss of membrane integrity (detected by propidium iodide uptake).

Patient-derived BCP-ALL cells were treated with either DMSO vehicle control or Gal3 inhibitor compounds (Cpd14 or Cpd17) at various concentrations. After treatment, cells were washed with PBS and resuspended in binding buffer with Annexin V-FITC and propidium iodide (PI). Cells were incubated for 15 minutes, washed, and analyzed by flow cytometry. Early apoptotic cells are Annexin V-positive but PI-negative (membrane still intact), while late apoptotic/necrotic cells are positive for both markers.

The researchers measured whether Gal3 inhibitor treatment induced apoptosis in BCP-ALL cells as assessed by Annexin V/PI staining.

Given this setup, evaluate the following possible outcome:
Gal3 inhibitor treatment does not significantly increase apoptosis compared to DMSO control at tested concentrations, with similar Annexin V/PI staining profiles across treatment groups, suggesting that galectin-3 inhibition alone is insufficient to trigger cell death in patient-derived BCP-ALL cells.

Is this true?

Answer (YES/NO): NO